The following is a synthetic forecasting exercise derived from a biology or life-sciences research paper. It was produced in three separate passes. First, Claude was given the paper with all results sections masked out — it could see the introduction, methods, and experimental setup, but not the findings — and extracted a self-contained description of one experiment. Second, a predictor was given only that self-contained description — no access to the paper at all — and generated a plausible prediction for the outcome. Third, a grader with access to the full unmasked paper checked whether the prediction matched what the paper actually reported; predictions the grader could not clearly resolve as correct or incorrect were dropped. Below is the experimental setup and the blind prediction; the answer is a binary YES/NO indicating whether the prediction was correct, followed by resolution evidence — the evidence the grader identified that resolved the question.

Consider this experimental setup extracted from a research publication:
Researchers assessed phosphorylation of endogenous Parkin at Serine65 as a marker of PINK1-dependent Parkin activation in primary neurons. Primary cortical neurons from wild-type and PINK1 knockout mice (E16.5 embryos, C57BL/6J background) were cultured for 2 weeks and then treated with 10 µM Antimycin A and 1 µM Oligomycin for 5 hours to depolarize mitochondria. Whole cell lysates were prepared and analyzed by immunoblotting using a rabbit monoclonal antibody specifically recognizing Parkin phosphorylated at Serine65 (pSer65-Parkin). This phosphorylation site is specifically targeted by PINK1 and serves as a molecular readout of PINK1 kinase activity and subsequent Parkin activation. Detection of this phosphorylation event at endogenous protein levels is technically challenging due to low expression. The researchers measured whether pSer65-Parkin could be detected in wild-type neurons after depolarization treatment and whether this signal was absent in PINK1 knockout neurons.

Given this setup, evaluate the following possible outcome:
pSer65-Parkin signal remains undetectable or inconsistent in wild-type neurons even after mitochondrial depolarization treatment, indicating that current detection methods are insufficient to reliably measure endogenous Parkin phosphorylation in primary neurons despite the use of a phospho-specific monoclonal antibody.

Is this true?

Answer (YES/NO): NO